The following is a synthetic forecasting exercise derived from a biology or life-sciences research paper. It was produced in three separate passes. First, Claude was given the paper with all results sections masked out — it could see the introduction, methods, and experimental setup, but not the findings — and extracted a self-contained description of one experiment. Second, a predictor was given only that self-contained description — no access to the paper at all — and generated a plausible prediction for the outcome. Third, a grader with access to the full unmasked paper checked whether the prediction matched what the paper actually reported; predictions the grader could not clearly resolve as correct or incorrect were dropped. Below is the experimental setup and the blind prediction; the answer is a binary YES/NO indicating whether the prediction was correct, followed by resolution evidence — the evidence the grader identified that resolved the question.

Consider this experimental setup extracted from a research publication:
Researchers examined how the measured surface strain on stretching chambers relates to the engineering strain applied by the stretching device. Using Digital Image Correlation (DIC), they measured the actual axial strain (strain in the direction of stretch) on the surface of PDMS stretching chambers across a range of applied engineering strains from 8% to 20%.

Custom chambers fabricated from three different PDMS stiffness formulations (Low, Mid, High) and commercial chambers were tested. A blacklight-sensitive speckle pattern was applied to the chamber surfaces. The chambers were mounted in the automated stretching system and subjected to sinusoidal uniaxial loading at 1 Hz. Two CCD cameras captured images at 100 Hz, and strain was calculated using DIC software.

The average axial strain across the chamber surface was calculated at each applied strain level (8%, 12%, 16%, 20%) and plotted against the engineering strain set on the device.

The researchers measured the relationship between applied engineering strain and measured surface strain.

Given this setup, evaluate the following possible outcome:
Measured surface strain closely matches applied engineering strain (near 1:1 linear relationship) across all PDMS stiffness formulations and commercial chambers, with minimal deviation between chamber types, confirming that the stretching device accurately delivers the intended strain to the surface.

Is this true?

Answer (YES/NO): NO